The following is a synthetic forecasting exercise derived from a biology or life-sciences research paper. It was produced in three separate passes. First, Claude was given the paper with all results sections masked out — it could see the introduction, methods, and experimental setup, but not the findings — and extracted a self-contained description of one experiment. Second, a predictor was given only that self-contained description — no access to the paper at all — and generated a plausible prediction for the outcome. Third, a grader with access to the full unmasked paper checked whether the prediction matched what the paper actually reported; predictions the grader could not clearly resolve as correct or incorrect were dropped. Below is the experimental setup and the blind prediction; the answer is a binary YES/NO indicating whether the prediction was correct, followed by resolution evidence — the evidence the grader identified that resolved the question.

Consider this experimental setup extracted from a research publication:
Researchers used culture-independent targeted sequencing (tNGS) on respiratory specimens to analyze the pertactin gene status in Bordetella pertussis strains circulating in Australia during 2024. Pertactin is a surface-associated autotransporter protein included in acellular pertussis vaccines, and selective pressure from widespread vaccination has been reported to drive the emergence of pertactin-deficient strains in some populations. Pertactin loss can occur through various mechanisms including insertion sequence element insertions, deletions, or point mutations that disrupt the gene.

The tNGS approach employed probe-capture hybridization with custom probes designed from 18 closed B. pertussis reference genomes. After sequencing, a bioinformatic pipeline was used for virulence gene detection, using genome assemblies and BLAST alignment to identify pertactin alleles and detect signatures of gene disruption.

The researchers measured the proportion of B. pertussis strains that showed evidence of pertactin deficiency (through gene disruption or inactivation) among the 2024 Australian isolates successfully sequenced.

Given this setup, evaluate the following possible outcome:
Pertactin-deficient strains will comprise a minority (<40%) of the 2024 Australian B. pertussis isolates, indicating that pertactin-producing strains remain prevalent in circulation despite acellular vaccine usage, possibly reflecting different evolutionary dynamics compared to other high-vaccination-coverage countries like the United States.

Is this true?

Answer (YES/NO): NO